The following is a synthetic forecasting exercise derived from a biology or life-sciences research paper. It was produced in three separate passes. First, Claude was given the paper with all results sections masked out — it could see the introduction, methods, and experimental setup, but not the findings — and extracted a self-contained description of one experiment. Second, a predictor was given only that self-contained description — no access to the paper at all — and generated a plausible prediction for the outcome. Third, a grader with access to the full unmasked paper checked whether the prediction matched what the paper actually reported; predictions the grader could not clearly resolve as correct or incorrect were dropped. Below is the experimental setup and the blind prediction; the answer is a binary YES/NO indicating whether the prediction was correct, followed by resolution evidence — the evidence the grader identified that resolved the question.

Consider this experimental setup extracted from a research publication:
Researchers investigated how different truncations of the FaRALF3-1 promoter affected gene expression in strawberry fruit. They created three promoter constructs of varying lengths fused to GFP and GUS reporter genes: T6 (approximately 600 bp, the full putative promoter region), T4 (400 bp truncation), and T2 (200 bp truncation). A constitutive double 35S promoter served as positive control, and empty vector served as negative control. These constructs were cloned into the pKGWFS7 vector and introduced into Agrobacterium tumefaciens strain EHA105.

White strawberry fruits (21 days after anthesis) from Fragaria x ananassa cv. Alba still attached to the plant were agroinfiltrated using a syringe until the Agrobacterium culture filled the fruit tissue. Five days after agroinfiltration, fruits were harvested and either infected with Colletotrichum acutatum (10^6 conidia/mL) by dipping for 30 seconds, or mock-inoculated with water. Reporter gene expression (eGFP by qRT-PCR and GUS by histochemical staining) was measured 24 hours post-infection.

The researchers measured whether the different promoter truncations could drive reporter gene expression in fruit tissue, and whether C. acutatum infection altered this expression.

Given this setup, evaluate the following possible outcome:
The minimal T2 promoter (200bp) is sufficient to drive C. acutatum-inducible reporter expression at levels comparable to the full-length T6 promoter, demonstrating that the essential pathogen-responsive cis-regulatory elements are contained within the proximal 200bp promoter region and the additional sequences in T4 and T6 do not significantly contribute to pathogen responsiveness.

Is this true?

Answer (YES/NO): NO